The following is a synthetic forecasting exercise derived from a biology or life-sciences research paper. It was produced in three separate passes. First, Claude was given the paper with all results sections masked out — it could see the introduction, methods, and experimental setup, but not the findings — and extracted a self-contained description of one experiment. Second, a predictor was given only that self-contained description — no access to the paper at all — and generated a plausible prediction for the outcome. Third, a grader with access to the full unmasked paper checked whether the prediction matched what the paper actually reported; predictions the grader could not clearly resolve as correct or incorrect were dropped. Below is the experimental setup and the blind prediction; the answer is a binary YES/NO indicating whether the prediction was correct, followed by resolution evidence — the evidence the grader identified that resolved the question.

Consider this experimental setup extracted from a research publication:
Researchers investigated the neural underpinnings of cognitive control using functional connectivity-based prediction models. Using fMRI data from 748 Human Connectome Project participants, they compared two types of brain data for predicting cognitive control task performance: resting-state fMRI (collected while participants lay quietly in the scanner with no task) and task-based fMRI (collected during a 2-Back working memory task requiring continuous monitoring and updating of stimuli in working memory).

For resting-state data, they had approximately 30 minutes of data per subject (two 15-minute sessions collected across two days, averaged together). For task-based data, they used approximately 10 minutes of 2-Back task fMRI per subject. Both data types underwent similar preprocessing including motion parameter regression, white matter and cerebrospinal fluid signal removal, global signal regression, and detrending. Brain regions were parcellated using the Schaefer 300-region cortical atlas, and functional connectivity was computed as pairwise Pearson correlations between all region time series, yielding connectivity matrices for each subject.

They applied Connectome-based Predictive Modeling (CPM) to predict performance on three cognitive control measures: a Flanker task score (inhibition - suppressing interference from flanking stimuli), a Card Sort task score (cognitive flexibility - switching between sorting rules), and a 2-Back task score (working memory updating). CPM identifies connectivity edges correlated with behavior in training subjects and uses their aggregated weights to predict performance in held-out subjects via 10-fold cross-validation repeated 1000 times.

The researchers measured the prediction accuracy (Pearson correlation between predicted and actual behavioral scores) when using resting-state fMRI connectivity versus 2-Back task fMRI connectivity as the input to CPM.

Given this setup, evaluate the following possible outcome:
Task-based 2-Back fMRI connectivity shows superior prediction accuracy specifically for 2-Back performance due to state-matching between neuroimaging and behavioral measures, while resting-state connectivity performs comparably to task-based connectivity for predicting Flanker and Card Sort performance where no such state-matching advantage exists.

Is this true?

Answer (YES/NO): NO